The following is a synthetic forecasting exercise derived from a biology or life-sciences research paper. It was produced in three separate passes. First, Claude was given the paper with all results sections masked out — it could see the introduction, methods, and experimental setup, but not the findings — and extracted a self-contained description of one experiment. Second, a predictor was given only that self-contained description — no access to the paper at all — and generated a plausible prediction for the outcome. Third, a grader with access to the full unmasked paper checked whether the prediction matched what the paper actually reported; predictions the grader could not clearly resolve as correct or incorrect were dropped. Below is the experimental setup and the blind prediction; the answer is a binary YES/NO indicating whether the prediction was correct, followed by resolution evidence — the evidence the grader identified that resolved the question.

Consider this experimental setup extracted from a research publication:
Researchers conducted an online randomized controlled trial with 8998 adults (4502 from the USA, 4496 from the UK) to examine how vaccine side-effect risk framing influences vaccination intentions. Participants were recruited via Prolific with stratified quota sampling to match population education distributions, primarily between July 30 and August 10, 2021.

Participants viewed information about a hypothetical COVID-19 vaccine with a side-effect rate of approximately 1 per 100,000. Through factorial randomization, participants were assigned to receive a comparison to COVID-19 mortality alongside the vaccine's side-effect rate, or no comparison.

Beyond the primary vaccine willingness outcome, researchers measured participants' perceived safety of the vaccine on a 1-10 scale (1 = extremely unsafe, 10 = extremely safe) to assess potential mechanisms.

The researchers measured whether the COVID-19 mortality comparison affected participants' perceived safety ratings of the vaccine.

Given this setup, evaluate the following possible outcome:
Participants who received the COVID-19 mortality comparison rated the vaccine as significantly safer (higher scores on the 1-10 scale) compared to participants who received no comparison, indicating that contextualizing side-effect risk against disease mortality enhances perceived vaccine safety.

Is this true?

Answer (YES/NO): NO